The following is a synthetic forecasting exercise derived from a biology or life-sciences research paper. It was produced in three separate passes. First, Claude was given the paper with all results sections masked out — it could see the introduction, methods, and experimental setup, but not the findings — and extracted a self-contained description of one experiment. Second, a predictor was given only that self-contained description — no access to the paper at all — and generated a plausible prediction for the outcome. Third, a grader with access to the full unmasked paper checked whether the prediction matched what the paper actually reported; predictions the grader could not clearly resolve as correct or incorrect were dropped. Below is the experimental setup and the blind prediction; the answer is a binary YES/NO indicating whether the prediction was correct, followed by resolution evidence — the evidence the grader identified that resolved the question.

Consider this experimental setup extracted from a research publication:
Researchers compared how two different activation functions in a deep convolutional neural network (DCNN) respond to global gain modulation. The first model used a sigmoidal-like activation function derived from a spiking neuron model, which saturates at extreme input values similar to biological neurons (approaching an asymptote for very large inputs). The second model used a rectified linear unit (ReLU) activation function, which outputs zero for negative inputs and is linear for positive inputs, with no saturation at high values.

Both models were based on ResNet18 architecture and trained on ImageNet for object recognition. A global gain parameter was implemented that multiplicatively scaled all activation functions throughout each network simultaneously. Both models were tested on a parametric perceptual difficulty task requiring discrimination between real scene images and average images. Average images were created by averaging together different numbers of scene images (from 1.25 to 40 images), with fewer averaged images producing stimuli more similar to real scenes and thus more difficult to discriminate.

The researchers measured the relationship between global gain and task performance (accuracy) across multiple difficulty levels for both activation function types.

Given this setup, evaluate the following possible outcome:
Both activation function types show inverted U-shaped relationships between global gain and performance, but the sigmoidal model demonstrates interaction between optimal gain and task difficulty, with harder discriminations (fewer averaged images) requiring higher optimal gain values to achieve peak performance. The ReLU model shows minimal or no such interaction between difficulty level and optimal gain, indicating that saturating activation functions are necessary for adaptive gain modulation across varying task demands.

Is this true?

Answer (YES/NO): NO